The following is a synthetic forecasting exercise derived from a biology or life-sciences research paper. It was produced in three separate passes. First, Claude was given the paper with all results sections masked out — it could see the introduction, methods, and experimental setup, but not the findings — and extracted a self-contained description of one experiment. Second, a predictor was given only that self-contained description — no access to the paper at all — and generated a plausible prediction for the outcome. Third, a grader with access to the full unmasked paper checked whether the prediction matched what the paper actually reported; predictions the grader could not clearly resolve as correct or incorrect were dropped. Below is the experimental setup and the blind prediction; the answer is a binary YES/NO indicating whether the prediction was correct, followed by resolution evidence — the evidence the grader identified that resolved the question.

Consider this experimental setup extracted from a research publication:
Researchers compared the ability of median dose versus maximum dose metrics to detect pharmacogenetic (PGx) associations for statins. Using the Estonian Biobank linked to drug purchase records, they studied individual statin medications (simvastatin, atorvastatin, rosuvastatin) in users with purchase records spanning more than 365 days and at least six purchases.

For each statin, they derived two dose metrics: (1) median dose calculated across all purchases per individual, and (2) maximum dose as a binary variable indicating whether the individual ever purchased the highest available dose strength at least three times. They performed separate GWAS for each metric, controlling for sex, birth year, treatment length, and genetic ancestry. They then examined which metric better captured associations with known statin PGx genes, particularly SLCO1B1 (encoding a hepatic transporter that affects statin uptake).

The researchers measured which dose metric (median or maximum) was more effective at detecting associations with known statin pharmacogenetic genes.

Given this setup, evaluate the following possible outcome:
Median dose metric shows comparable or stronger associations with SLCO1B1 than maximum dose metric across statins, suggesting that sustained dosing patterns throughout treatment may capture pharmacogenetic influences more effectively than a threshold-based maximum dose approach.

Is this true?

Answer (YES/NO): NO